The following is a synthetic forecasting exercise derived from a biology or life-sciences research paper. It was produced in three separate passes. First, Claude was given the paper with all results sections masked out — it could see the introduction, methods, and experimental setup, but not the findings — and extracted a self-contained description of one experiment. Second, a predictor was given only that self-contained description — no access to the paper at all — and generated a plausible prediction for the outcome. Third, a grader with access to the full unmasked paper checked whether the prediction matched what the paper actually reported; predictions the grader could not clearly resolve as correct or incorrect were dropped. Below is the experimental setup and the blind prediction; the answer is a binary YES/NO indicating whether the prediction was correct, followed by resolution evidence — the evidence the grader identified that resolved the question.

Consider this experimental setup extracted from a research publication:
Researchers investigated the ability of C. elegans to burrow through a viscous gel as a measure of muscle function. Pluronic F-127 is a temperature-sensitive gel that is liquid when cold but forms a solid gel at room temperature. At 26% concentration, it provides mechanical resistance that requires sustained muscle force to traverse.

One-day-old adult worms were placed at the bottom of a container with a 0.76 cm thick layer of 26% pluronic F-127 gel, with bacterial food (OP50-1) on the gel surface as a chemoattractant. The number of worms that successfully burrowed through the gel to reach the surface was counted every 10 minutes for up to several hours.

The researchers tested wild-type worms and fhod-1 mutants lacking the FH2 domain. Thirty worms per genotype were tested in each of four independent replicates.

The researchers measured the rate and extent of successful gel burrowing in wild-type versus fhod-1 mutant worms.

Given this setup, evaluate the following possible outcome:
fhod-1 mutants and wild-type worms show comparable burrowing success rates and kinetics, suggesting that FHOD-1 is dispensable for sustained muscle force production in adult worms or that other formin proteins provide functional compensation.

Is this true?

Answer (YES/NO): NO